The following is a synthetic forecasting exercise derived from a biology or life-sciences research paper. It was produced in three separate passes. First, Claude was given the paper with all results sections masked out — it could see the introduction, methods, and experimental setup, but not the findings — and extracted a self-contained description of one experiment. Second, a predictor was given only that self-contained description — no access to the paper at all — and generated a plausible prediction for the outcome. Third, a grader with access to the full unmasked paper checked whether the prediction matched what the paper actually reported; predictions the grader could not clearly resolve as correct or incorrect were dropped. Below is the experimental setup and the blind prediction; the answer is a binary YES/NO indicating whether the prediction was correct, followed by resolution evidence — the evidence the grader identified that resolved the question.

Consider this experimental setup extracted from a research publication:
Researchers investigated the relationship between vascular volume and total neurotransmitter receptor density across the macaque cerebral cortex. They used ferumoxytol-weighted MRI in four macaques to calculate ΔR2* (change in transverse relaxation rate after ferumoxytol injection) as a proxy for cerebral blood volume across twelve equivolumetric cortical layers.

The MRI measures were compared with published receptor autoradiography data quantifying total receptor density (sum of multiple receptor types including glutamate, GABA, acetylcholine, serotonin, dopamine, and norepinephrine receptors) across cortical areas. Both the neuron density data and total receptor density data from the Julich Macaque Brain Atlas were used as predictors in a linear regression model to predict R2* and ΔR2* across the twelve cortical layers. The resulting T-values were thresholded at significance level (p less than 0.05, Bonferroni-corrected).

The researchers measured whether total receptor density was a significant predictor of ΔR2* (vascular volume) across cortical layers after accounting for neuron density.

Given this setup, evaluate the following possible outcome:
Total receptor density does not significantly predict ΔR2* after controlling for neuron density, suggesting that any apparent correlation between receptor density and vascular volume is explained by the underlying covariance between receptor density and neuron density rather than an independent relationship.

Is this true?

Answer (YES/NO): NO